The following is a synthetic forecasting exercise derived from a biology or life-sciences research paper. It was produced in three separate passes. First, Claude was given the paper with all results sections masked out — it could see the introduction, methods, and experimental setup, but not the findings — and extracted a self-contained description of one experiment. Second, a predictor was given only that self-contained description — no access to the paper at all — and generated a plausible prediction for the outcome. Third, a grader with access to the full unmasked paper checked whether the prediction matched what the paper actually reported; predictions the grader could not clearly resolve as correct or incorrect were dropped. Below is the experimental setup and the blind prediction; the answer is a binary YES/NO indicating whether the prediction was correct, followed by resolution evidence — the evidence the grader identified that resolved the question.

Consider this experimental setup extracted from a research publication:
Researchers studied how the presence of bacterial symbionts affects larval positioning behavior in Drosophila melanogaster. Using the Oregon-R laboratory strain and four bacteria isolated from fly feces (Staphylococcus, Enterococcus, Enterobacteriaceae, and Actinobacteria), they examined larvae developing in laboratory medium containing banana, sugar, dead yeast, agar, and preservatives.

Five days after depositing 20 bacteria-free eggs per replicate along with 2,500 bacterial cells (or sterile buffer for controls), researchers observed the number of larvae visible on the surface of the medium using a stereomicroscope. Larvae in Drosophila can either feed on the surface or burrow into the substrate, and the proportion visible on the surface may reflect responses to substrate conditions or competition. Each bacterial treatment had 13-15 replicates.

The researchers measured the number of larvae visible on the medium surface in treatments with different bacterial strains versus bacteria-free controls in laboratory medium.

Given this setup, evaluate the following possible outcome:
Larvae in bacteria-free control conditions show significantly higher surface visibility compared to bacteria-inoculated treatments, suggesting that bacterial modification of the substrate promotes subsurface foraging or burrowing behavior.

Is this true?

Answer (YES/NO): NO